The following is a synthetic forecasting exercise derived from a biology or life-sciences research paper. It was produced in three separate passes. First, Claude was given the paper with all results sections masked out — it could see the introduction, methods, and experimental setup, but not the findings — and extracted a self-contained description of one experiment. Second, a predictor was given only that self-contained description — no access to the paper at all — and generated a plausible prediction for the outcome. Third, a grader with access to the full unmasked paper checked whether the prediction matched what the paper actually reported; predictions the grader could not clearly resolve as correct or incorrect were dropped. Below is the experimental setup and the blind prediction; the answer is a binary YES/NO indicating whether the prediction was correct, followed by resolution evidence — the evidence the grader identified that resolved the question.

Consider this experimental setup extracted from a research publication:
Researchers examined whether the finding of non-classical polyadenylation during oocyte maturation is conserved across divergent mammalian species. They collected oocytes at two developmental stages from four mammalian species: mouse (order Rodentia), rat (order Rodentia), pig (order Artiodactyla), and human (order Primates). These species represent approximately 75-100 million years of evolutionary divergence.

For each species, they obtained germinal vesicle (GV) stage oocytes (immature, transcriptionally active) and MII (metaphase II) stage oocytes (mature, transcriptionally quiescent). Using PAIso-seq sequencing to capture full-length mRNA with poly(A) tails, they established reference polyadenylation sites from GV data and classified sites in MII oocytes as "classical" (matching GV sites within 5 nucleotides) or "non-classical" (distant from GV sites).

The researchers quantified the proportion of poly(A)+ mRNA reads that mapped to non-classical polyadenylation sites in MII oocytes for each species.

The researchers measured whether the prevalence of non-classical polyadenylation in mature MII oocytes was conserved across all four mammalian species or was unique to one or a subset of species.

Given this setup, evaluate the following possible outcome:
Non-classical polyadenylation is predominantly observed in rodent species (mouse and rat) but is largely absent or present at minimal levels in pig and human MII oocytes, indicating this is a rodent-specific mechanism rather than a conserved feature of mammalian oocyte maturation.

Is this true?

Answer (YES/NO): NO